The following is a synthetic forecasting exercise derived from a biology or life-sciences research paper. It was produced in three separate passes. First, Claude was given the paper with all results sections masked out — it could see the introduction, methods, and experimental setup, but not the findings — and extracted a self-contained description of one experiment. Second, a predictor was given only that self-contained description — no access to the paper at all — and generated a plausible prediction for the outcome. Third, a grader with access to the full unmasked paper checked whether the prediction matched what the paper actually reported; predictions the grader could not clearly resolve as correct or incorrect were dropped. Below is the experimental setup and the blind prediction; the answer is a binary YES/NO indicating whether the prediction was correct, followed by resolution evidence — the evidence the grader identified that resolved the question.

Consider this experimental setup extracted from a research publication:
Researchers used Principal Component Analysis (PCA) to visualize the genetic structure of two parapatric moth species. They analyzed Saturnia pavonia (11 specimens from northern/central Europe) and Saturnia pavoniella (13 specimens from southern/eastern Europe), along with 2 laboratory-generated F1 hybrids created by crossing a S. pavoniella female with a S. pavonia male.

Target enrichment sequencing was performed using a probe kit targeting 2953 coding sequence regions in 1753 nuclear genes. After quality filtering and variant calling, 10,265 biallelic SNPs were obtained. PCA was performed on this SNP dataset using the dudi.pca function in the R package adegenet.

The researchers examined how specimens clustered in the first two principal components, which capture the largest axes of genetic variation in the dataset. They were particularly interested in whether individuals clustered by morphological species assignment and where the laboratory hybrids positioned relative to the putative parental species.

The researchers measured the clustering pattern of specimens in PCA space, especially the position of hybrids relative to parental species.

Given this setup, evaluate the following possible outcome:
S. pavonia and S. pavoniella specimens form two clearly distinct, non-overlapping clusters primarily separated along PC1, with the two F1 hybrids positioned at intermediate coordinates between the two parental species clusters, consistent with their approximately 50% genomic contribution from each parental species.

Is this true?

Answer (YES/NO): YES